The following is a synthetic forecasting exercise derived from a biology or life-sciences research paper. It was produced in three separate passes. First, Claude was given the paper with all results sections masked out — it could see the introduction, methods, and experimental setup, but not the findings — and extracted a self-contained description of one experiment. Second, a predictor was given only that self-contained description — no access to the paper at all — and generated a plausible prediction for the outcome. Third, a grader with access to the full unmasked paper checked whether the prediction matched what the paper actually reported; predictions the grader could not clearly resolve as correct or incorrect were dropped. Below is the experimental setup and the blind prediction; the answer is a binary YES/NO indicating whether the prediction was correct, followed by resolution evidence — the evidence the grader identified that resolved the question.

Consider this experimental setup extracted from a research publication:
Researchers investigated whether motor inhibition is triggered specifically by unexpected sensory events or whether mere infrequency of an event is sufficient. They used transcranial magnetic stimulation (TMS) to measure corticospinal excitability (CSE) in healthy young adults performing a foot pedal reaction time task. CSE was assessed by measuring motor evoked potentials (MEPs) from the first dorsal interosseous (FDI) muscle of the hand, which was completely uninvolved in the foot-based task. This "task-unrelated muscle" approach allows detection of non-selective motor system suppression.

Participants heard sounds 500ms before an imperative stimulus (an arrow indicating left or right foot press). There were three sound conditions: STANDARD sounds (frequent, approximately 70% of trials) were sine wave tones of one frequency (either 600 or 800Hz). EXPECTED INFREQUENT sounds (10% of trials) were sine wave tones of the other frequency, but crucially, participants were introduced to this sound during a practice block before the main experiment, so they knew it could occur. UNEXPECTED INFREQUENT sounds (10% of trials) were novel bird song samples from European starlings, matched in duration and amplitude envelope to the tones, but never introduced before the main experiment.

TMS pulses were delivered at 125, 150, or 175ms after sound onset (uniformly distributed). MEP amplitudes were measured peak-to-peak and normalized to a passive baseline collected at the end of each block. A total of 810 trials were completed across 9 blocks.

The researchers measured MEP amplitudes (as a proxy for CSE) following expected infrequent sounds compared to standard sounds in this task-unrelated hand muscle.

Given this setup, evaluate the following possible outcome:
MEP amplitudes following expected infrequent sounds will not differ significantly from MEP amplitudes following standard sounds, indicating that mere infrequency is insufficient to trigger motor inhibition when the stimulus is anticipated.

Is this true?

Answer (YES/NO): YES